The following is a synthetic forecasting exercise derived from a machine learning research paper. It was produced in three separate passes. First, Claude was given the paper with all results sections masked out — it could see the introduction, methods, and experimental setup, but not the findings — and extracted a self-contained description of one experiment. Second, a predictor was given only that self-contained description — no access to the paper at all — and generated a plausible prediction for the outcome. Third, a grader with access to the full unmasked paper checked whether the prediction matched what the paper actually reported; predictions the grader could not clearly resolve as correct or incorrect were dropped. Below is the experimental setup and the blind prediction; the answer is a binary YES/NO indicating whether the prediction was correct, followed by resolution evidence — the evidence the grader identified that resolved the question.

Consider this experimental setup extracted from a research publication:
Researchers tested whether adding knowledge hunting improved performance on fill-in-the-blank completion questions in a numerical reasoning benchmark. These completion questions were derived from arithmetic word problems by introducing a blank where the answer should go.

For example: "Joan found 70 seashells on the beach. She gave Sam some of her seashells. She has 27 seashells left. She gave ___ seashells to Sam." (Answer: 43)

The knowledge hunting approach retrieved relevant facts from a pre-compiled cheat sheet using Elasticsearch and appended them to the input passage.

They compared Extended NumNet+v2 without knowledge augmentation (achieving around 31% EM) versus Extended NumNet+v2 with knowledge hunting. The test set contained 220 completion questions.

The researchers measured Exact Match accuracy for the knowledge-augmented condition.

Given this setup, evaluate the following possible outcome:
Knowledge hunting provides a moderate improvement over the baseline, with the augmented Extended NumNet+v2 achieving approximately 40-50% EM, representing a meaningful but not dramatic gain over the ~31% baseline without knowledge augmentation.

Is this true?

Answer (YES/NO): NO